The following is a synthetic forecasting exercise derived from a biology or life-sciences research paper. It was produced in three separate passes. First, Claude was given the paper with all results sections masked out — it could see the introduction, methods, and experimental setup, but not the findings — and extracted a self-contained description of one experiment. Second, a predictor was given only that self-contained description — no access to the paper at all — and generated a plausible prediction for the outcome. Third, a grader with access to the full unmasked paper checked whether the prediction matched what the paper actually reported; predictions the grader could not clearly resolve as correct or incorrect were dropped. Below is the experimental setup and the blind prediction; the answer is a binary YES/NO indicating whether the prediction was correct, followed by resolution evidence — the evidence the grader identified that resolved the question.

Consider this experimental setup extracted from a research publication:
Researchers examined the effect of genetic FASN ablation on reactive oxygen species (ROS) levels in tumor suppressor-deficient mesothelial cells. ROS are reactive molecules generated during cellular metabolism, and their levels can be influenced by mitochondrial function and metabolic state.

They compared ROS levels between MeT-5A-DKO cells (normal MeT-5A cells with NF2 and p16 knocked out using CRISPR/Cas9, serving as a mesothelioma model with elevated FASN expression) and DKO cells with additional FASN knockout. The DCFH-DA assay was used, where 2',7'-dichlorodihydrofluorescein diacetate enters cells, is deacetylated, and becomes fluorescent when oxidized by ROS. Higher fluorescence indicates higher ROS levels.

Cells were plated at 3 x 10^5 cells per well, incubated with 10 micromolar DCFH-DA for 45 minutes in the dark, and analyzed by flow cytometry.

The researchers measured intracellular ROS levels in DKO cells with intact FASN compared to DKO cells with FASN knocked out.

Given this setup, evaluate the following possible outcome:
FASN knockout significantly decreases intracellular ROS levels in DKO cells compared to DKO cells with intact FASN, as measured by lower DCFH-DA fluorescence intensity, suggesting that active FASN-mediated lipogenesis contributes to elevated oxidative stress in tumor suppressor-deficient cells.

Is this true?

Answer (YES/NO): NO